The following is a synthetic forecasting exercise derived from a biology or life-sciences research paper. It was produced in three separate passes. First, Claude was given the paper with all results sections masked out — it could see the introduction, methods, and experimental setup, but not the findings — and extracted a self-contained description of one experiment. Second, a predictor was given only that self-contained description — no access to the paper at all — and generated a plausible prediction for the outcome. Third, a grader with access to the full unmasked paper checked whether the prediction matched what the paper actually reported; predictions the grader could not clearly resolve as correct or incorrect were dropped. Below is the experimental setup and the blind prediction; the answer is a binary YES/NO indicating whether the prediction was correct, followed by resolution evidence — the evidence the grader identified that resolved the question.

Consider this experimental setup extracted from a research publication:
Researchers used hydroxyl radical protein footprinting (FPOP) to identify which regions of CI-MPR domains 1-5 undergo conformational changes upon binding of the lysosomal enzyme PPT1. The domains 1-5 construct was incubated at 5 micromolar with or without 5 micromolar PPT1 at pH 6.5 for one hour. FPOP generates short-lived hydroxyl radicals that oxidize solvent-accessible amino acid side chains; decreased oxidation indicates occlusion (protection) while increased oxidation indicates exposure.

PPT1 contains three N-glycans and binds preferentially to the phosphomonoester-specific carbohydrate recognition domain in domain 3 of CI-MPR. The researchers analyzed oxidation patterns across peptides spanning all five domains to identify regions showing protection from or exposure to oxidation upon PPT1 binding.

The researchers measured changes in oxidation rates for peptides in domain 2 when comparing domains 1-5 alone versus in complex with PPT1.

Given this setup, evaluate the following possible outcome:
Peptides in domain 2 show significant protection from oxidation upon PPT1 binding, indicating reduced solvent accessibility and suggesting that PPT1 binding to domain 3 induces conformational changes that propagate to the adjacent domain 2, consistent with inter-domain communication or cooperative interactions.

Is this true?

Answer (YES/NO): NO